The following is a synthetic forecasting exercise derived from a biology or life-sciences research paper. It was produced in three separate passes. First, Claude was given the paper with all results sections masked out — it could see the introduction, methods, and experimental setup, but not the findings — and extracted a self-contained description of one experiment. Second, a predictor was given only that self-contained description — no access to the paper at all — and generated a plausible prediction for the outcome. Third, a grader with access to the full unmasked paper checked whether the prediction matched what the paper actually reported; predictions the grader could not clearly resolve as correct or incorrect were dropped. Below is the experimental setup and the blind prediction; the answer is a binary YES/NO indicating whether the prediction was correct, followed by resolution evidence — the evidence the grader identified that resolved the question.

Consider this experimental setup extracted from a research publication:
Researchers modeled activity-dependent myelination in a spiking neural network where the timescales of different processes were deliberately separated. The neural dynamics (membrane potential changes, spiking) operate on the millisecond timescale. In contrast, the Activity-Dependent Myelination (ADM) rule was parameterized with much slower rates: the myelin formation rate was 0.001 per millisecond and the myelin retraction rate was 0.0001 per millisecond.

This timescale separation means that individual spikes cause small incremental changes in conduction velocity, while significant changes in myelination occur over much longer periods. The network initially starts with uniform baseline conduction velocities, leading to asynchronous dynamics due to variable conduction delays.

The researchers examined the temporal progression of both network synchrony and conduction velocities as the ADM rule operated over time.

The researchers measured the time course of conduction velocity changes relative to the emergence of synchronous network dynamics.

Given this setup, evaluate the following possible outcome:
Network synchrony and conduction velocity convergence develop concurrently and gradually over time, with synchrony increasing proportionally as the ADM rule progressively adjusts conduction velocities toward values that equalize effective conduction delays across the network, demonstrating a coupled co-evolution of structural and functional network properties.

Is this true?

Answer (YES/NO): YES